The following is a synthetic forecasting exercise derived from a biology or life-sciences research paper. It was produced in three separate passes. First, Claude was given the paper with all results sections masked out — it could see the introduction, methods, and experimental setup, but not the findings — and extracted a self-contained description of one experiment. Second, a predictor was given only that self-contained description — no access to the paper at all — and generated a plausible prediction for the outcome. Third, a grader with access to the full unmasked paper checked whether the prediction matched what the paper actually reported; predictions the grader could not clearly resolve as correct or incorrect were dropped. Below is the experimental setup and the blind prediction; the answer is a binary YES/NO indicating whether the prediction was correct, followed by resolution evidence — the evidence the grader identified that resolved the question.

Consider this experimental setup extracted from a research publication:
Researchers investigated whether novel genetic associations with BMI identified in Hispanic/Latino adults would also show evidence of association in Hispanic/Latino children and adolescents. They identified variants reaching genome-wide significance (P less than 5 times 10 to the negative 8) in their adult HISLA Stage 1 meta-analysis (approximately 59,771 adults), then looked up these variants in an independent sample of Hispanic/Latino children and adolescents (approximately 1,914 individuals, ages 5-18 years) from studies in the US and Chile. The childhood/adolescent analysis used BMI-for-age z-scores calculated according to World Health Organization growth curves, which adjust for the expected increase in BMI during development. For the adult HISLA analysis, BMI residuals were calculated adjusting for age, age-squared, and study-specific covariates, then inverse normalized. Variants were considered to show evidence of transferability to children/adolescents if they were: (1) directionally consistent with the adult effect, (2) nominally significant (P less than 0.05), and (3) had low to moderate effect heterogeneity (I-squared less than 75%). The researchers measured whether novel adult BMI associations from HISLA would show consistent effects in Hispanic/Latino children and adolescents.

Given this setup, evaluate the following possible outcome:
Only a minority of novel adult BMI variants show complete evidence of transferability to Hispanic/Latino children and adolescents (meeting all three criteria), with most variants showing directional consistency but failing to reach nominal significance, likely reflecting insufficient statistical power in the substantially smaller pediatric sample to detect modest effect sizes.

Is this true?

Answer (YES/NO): YES